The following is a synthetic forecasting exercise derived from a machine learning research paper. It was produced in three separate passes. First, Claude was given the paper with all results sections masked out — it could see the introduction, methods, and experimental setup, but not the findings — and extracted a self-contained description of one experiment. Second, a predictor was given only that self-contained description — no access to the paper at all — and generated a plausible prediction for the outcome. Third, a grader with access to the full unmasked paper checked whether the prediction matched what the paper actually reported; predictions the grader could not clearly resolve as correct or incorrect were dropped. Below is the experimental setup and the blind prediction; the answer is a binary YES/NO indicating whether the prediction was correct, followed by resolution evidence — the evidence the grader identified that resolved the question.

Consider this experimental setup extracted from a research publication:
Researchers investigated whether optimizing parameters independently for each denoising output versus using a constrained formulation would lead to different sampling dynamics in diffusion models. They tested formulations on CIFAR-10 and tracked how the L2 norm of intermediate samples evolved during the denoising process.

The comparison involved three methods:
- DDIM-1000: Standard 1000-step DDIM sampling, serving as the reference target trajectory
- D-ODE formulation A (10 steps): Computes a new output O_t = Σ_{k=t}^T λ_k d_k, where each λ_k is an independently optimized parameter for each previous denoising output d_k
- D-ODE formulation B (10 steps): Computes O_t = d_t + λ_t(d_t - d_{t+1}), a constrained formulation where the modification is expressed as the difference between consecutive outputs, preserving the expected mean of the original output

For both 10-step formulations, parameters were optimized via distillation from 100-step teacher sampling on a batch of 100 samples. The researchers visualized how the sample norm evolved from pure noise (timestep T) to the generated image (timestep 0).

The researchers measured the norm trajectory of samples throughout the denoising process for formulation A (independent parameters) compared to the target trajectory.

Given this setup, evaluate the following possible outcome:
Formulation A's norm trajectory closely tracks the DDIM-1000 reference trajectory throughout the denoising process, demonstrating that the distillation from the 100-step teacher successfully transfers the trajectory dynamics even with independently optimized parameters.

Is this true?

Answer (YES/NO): NO